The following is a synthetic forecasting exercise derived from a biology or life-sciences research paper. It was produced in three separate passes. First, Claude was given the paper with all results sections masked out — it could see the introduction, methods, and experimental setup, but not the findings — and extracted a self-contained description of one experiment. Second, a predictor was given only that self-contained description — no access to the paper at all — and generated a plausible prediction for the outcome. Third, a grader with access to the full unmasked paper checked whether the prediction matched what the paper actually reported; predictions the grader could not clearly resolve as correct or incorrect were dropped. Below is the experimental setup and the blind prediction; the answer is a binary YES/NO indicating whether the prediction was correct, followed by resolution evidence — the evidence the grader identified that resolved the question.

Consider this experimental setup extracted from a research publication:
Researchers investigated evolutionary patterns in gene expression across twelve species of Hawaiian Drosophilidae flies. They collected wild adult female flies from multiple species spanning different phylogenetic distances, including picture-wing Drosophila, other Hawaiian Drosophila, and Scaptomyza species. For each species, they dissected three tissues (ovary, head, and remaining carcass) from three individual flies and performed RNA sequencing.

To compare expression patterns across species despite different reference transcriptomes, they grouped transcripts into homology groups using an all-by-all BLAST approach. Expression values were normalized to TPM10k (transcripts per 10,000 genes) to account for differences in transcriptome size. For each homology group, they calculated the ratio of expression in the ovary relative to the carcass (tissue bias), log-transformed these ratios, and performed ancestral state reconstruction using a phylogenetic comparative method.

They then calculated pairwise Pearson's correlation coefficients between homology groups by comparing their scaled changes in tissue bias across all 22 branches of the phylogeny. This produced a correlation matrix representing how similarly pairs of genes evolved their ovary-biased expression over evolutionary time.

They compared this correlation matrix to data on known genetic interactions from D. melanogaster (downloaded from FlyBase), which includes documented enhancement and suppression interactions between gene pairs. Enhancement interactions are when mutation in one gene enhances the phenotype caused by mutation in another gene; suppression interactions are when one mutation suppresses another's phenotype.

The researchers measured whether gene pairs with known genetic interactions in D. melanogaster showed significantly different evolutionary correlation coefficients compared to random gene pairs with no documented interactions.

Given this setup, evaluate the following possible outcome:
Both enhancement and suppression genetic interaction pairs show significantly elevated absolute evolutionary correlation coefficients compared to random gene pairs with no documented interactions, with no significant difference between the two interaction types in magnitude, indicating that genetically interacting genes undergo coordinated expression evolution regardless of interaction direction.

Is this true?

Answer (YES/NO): NO